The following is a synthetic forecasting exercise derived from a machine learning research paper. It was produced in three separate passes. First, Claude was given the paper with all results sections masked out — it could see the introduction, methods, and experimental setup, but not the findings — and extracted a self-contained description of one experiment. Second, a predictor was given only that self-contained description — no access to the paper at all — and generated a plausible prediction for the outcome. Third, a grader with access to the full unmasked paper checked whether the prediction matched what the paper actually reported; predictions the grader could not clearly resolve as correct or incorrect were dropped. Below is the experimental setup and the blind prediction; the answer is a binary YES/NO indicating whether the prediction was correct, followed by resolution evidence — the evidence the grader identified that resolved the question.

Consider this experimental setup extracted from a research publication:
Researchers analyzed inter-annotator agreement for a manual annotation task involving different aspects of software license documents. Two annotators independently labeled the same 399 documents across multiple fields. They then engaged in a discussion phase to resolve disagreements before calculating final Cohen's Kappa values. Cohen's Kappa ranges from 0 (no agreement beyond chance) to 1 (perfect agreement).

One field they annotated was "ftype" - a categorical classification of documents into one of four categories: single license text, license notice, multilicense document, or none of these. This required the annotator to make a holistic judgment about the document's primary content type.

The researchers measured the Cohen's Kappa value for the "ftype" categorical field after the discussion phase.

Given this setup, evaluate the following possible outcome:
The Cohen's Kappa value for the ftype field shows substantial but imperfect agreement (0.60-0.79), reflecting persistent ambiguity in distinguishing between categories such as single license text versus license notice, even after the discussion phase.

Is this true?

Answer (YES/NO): NO